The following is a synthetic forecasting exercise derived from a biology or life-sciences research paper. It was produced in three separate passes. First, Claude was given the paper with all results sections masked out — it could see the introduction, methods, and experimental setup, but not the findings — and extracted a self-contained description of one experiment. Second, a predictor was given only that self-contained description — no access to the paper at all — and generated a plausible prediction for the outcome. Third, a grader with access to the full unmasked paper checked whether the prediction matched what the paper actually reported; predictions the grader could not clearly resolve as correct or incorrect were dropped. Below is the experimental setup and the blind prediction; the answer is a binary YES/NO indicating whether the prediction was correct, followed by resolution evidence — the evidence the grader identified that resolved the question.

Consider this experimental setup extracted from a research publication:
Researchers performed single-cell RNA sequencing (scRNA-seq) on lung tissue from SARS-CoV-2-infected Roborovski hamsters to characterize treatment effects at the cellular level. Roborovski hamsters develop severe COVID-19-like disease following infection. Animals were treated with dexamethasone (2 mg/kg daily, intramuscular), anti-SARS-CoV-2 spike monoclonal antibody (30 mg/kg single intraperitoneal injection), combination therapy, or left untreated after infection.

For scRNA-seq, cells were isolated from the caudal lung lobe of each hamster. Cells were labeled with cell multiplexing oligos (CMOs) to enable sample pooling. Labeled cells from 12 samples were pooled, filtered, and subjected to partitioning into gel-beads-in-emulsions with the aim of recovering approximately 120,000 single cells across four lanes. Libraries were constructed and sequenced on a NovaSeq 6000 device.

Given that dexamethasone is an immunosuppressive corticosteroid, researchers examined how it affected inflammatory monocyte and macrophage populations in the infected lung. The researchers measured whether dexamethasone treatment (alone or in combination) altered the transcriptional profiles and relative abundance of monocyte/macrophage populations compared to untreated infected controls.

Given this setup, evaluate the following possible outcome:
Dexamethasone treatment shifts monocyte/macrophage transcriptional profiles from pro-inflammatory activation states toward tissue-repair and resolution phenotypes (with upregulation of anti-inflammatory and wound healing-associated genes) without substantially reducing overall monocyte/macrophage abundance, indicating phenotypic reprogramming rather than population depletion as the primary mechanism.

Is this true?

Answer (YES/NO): NO